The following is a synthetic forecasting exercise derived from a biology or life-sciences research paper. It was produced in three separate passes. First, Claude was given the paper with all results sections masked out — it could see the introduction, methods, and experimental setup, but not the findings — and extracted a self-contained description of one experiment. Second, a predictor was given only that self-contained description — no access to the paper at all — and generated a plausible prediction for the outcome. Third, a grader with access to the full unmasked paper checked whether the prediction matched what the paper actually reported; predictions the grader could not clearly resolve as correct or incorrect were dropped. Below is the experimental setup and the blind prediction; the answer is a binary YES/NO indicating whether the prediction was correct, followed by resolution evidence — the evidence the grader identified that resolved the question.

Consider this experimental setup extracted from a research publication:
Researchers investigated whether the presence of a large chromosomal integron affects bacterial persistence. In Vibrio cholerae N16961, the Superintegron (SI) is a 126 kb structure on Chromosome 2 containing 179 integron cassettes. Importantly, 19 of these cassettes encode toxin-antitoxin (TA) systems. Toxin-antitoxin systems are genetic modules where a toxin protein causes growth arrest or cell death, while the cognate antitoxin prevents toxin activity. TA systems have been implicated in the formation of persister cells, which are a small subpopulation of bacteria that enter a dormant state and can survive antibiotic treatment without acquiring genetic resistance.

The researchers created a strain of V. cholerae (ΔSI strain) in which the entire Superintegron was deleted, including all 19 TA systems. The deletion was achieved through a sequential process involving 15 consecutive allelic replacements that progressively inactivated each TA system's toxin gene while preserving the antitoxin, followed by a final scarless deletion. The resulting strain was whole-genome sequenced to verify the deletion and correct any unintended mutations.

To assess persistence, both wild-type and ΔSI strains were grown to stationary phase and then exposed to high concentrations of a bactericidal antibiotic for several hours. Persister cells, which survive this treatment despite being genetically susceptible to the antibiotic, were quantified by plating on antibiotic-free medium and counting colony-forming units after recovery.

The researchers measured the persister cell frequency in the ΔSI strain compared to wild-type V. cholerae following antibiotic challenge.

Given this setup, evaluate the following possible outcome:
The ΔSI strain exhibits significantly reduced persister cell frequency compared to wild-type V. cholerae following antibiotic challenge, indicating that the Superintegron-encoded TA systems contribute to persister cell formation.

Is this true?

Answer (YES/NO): NO